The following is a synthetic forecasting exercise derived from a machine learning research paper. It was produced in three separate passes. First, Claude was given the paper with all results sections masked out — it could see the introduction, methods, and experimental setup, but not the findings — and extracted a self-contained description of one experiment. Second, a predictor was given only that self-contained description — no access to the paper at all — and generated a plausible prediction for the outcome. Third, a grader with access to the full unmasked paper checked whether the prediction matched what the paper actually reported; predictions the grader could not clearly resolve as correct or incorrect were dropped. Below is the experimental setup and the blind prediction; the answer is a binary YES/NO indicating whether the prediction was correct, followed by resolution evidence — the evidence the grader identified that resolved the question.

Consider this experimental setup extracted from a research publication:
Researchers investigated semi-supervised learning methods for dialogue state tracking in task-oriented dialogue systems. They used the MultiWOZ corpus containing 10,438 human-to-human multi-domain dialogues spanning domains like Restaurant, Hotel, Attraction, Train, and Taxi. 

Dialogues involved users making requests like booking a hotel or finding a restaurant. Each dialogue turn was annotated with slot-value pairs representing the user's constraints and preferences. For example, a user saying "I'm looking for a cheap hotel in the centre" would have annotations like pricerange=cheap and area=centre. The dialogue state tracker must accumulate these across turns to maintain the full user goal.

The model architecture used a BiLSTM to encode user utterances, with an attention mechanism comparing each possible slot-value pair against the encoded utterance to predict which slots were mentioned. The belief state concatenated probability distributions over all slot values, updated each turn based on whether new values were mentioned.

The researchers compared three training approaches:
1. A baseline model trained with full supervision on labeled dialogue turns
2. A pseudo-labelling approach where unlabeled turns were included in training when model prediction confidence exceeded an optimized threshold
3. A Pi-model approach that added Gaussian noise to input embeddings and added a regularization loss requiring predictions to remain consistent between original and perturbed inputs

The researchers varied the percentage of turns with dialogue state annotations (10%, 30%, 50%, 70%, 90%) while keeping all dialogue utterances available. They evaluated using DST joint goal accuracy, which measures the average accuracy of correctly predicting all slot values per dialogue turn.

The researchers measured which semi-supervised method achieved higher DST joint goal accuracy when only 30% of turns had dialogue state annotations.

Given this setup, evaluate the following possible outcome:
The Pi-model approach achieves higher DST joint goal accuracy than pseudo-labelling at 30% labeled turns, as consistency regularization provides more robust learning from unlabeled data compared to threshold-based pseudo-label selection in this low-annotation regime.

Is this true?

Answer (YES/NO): YES